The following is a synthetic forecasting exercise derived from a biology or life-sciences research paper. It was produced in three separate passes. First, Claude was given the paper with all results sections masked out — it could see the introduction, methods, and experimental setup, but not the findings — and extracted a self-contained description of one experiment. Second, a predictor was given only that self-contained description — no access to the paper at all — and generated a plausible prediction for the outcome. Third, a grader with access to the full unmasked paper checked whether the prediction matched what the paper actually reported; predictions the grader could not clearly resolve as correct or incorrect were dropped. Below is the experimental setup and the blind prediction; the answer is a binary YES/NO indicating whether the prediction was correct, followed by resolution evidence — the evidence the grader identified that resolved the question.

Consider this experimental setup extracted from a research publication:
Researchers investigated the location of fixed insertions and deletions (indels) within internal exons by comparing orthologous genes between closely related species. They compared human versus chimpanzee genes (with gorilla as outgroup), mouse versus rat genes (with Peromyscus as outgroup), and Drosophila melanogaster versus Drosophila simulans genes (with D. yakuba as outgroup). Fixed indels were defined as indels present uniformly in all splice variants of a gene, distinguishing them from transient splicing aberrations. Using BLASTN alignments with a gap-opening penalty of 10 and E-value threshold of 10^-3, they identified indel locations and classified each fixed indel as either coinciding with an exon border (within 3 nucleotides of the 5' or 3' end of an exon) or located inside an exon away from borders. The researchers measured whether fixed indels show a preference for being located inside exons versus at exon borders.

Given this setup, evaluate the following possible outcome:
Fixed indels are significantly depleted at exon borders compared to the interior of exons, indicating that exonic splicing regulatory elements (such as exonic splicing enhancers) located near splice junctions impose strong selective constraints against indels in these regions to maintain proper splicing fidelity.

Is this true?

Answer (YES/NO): YES